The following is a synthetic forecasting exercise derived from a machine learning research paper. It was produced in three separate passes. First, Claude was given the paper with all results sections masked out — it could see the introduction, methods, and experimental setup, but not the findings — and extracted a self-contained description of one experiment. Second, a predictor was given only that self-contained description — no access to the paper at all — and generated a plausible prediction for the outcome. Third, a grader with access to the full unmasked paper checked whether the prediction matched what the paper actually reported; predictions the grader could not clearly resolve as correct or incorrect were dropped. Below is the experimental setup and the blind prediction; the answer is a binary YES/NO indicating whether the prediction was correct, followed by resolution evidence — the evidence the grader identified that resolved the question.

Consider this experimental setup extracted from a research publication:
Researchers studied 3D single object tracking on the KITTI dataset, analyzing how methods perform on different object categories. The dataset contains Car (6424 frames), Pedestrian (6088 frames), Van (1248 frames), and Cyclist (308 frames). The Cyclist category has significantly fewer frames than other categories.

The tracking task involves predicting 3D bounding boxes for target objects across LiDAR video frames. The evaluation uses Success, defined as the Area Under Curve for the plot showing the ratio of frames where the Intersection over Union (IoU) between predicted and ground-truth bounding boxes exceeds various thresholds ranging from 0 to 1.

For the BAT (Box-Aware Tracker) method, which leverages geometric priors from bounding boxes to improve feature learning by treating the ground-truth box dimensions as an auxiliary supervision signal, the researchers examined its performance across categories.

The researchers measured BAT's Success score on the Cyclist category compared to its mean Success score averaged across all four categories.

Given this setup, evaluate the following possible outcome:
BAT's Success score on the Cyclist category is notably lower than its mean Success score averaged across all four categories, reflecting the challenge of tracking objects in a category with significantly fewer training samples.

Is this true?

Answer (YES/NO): YES